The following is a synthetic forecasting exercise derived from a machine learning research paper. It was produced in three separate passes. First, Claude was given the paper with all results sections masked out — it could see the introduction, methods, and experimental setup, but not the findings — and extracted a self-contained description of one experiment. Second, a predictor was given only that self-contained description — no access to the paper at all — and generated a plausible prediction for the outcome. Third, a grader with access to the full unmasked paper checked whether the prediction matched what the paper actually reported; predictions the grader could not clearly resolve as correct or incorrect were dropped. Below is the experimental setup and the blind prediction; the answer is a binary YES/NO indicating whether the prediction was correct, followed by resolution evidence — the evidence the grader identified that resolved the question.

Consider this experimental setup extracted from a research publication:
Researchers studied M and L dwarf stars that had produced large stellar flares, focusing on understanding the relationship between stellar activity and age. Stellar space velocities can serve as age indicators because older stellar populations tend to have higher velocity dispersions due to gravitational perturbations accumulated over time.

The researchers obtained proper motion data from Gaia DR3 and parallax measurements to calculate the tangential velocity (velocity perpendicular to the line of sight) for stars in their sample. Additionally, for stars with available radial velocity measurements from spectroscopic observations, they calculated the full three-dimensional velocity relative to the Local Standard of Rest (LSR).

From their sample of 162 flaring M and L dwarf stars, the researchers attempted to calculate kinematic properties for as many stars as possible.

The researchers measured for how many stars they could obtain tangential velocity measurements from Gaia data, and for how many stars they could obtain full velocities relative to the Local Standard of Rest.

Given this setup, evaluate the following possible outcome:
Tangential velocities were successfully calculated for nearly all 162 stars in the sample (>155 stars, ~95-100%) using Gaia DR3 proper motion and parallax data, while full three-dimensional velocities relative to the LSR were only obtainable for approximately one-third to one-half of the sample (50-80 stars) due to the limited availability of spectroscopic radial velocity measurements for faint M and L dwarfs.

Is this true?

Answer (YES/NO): YES